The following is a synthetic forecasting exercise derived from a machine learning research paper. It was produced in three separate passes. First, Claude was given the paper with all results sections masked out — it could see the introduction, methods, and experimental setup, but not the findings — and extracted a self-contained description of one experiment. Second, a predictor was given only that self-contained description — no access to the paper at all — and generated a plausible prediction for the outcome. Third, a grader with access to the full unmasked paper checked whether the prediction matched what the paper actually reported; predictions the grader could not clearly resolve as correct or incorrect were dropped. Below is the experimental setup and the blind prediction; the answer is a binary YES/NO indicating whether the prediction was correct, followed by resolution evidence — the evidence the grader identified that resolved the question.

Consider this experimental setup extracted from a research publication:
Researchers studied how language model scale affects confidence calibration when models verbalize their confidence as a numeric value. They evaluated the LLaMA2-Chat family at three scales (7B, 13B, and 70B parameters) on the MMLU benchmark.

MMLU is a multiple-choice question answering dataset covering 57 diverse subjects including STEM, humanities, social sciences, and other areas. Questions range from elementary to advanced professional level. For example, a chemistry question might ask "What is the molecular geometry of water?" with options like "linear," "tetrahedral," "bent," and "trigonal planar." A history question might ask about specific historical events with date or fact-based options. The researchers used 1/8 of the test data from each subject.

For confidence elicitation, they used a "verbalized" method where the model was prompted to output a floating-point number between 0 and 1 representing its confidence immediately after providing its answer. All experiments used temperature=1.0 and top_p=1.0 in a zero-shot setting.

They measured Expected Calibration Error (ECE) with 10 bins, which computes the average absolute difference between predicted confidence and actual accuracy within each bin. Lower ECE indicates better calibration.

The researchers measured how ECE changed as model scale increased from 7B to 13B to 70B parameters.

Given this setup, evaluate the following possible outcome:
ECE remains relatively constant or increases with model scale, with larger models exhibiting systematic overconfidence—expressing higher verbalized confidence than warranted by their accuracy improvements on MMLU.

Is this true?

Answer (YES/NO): NO